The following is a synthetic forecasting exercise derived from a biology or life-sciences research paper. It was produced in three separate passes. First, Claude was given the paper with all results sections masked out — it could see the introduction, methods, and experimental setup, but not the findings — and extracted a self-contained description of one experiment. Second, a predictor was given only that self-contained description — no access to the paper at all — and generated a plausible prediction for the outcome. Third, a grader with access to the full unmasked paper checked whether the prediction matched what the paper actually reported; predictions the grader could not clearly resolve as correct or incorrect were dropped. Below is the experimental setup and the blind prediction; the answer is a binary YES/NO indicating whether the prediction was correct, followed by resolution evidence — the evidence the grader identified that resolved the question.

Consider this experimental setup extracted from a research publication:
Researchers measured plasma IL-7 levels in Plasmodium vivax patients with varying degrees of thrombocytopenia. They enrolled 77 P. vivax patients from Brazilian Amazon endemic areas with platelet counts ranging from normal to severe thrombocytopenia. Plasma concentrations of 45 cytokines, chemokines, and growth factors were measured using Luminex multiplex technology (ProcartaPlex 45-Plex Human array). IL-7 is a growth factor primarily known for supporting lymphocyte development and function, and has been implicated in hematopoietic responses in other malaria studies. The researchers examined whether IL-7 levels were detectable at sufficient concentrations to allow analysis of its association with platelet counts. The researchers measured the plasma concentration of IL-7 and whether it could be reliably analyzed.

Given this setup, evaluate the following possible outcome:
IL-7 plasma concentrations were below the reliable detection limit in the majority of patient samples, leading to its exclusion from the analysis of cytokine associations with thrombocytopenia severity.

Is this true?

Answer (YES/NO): NO